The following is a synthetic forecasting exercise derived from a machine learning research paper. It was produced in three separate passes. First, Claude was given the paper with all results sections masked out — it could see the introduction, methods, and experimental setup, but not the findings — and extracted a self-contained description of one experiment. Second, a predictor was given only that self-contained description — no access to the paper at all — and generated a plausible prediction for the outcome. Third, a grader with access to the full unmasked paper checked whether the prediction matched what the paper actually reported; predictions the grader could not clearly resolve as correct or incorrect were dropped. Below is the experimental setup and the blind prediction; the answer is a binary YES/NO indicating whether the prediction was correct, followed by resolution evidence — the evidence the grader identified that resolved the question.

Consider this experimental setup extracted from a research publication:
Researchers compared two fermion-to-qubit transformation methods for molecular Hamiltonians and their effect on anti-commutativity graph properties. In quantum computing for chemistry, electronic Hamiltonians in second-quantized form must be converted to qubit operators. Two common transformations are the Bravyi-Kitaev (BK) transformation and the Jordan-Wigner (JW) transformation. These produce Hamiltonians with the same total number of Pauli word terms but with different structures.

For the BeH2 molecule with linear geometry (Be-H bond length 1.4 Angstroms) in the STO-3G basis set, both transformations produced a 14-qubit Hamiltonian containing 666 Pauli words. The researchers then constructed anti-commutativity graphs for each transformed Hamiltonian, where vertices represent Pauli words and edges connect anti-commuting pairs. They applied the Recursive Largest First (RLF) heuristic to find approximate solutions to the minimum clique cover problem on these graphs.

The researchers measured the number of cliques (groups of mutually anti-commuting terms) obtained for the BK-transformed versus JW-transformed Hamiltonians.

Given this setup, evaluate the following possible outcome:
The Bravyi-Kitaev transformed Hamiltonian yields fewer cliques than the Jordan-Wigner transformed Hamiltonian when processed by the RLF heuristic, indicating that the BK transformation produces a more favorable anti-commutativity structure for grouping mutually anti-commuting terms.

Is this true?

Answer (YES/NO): NO